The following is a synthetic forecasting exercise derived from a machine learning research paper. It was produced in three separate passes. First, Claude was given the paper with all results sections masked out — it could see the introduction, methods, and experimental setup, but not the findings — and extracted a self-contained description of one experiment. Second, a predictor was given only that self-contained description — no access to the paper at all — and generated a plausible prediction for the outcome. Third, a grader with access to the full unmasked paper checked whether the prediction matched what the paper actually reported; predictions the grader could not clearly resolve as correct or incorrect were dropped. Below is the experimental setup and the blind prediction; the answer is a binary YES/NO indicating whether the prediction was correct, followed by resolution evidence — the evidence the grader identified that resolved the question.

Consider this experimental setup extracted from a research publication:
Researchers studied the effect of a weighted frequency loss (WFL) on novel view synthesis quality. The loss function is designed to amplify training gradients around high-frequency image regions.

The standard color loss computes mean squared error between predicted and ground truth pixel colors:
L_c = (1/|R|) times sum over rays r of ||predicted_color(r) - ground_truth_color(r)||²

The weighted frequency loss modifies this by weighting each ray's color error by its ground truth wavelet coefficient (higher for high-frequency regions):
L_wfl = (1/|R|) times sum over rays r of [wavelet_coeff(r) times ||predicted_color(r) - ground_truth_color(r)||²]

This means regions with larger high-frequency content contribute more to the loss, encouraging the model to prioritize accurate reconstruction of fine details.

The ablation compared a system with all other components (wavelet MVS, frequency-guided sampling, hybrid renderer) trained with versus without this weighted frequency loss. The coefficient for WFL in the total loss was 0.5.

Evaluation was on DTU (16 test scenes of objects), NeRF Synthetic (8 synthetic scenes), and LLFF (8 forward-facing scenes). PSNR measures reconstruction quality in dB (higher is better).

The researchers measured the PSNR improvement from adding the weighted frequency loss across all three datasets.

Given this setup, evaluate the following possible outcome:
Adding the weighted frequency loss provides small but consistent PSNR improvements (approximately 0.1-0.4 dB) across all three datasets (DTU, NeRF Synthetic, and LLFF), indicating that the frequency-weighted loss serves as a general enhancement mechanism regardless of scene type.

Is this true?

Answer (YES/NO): YES